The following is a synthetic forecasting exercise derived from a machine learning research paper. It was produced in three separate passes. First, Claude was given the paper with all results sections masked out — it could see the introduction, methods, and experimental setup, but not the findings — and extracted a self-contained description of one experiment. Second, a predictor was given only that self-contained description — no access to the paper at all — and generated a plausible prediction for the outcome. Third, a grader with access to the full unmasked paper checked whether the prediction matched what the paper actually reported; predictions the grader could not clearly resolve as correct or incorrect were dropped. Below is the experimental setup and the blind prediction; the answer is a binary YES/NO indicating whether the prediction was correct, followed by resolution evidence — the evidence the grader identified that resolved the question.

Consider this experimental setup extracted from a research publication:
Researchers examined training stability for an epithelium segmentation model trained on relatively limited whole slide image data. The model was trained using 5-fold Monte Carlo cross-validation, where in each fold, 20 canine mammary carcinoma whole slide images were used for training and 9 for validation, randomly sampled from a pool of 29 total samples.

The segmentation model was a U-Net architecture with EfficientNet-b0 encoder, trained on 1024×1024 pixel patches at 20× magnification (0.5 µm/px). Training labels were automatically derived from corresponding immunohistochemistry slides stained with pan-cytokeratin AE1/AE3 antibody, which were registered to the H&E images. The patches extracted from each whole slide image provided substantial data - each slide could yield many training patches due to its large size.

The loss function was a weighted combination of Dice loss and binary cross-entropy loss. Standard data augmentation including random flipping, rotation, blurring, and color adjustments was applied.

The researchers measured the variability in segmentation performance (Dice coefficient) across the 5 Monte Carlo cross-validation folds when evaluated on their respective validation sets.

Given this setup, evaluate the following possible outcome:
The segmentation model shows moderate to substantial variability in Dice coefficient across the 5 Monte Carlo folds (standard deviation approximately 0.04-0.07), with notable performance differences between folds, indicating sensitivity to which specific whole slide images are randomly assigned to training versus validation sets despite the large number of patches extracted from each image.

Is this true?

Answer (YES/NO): NO